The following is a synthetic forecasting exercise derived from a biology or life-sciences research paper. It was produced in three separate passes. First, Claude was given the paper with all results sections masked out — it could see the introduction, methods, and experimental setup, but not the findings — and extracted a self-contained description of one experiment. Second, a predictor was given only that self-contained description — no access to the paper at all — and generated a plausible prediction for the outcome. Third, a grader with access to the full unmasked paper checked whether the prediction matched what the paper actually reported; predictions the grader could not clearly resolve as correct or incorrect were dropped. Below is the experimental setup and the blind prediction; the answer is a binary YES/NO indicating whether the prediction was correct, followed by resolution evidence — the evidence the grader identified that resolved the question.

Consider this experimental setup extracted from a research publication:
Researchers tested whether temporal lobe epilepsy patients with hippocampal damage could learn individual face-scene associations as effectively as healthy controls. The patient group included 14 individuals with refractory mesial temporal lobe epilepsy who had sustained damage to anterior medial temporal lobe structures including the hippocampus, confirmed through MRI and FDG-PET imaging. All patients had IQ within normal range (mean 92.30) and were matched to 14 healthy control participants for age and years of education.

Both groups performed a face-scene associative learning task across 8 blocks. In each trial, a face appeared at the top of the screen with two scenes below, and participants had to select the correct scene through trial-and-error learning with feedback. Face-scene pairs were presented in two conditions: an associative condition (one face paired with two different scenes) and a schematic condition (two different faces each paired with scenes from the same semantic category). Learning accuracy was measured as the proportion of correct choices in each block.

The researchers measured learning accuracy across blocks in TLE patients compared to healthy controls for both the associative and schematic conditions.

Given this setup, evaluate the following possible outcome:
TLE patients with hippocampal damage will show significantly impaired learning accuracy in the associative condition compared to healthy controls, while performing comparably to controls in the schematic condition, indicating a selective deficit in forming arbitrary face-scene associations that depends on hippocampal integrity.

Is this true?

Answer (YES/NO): NO